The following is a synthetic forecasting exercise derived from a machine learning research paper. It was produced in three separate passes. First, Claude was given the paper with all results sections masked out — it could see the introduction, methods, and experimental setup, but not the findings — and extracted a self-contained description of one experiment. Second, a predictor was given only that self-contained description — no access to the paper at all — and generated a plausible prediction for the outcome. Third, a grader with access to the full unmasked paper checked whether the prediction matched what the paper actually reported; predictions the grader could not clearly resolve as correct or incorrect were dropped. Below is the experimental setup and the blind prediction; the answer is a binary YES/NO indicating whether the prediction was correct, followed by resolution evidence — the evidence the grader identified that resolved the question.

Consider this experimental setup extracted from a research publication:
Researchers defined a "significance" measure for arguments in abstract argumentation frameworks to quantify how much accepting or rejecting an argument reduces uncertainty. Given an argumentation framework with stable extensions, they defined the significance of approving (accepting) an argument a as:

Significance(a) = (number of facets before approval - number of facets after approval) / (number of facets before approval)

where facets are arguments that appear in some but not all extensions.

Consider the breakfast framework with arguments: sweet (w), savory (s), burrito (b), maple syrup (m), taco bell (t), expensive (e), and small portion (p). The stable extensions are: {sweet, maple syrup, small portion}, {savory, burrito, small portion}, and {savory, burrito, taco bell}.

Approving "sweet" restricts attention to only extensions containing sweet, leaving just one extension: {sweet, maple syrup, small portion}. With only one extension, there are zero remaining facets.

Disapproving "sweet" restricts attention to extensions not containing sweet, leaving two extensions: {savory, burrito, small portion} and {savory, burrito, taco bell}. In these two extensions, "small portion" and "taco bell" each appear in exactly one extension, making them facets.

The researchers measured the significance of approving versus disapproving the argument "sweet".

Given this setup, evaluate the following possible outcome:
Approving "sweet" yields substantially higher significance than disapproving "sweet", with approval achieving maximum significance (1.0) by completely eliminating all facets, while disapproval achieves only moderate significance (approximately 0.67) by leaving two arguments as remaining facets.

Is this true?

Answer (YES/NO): YES